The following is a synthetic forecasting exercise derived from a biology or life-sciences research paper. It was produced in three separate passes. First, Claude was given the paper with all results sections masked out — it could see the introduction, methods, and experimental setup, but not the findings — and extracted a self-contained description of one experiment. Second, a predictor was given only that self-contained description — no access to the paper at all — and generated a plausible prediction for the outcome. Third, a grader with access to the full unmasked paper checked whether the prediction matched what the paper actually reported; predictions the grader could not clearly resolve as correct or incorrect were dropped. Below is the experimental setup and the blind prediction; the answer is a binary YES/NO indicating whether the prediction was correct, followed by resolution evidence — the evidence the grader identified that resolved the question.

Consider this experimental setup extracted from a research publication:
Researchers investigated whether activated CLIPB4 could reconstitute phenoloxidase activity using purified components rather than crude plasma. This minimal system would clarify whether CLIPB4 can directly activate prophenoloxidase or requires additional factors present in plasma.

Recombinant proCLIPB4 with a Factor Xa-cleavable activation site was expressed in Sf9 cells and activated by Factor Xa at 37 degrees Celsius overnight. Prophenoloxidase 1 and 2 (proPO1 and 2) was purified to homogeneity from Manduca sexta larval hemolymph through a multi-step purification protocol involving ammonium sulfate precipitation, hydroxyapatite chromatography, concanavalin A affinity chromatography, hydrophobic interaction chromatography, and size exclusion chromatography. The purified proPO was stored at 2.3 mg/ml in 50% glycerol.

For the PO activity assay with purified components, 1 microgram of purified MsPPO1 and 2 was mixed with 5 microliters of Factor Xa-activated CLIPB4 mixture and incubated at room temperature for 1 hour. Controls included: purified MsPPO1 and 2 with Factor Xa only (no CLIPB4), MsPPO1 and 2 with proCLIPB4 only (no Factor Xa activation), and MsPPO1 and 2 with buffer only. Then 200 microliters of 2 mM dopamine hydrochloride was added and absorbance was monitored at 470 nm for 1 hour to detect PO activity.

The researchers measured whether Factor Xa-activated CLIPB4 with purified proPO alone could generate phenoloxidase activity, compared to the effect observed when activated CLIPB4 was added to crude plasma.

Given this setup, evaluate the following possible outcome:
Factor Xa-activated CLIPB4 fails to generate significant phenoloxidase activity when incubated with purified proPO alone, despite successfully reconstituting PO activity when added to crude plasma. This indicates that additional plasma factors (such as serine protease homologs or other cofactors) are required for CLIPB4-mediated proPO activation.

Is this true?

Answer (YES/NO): NO